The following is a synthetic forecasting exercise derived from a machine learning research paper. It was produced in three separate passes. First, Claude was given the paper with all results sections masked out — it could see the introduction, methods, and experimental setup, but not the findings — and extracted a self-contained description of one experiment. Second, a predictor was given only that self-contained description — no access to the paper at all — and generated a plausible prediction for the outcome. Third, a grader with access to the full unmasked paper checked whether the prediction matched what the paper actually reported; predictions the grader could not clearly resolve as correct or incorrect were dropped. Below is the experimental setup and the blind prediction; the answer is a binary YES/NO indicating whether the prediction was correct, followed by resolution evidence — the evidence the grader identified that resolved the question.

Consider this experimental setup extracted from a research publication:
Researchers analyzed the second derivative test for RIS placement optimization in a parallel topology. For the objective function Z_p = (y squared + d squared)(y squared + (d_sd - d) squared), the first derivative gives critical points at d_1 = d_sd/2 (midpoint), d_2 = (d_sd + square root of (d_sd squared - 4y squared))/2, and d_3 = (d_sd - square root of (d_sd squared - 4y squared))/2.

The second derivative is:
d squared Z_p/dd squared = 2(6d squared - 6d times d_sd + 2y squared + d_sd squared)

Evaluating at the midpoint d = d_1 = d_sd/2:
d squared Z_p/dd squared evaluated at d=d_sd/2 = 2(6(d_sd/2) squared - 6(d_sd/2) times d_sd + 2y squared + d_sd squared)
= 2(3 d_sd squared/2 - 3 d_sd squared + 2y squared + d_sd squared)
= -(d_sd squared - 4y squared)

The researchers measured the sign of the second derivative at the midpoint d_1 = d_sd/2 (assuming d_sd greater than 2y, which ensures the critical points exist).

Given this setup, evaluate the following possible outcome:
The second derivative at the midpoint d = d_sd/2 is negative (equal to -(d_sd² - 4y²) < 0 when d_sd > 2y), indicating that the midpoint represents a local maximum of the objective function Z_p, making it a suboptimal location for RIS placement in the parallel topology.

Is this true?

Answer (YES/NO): YES